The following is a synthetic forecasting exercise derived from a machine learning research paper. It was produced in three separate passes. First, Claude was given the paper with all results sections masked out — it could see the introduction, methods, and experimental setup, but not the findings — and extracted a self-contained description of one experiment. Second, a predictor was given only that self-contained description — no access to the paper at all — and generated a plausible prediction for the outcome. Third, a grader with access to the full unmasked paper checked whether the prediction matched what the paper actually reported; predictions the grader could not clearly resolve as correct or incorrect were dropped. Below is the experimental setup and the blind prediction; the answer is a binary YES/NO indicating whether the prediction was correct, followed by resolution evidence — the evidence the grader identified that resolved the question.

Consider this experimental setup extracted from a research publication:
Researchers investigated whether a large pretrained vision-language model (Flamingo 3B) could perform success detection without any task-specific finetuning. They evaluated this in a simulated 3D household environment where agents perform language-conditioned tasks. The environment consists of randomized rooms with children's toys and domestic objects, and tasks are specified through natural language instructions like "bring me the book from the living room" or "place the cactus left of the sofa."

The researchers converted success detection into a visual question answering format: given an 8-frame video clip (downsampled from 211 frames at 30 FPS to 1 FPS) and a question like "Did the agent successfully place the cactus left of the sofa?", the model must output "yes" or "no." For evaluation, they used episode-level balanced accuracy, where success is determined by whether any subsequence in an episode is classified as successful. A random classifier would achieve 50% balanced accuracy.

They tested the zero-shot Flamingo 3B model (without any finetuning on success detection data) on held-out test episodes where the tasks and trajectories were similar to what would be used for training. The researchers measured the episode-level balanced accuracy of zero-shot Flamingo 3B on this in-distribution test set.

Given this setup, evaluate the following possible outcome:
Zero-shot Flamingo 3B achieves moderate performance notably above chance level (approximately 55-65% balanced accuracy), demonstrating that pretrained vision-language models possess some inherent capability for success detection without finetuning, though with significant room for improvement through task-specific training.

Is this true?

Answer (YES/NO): NO